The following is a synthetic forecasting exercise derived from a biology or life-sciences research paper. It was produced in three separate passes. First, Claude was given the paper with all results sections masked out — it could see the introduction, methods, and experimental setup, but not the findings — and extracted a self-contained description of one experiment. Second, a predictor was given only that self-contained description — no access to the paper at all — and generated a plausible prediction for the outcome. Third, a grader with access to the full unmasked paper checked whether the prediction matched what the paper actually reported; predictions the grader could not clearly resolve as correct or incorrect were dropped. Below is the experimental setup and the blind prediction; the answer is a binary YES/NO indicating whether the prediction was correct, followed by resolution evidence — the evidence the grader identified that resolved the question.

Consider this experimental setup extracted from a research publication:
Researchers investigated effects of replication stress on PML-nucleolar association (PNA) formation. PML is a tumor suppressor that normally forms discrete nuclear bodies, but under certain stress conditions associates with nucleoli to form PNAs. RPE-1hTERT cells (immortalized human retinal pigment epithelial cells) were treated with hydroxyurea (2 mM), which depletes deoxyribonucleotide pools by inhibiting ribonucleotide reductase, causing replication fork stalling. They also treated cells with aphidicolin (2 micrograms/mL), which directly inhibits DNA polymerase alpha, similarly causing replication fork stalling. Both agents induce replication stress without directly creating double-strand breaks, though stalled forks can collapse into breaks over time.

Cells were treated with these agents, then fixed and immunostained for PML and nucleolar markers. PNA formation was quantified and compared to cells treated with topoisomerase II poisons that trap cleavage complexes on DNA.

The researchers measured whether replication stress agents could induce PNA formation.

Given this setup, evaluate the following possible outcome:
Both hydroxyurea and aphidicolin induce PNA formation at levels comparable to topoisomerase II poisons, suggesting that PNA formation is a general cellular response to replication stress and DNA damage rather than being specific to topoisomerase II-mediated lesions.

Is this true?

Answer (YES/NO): NO